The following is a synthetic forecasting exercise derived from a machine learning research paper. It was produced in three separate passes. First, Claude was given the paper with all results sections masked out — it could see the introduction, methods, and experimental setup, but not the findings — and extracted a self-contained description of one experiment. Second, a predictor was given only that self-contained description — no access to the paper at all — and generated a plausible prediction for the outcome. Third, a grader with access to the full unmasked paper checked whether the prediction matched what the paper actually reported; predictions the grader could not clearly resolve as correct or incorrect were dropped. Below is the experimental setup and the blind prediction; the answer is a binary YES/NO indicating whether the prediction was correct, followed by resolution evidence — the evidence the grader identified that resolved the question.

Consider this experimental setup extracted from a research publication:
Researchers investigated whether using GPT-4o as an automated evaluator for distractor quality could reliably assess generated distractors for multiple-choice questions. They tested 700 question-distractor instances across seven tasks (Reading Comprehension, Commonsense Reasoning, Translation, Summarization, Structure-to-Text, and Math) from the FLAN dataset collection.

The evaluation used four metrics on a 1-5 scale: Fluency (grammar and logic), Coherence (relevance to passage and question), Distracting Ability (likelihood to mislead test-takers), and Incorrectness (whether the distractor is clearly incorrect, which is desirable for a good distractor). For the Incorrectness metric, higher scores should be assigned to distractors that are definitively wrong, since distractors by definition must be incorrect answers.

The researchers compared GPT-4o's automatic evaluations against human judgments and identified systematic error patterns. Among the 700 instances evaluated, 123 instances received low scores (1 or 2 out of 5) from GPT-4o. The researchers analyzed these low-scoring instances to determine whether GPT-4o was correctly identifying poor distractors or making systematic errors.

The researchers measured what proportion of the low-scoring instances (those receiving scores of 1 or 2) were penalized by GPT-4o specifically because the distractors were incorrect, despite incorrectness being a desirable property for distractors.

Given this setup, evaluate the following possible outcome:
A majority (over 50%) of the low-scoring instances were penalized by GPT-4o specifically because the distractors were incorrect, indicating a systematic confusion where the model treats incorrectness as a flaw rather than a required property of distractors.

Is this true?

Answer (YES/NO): NO